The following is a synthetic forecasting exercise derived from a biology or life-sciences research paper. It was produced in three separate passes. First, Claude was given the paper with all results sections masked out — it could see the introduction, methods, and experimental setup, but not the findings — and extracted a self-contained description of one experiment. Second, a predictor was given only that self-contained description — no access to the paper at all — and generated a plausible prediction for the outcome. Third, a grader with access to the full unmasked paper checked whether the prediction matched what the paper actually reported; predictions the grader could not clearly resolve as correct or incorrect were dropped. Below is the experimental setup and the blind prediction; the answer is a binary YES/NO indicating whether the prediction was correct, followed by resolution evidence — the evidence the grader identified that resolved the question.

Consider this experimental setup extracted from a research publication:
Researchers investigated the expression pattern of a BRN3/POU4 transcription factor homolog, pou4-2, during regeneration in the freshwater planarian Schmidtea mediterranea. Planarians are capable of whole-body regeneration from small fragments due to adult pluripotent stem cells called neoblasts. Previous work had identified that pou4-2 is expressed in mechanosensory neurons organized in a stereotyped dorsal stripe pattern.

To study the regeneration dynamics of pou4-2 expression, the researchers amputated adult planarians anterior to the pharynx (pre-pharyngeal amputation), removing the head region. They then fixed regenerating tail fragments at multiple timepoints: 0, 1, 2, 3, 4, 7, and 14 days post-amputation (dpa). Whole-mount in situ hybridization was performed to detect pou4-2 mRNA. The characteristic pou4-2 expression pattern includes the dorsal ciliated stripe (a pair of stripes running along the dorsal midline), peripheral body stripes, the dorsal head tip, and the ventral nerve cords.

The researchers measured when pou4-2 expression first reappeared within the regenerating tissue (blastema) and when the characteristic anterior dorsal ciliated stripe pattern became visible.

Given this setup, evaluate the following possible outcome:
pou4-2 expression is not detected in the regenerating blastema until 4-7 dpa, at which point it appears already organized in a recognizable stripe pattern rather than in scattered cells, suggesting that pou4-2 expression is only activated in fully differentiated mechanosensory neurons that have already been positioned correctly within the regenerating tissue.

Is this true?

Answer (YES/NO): NO